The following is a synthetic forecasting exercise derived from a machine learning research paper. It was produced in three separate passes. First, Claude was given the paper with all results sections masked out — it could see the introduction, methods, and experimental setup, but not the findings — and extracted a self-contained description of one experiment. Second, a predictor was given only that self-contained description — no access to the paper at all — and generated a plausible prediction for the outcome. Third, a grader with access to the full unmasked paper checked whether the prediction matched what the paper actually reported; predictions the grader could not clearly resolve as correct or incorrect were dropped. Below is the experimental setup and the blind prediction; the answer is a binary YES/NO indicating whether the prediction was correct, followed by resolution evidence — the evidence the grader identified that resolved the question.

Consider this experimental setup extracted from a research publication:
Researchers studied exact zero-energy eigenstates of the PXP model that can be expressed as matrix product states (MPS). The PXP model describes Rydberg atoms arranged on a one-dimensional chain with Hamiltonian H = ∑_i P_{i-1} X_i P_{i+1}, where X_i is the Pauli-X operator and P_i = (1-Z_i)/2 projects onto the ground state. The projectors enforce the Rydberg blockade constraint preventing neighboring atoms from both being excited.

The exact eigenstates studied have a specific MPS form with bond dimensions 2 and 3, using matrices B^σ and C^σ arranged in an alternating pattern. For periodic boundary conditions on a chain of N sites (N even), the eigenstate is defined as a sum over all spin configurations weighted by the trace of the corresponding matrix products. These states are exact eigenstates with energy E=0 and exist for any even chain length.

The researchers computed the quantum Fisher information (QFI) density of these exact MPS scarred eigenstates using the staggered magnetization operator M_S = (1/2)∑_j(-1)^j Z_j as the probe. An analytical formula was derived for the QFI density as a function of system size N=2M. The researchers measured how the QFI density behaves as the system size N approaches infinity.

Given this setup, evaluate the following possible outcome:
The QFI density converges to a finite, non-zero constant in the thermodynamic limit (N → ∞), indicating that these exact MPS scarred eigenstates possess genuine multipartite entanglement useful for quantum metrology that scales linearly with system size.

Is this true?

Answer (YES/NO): YES